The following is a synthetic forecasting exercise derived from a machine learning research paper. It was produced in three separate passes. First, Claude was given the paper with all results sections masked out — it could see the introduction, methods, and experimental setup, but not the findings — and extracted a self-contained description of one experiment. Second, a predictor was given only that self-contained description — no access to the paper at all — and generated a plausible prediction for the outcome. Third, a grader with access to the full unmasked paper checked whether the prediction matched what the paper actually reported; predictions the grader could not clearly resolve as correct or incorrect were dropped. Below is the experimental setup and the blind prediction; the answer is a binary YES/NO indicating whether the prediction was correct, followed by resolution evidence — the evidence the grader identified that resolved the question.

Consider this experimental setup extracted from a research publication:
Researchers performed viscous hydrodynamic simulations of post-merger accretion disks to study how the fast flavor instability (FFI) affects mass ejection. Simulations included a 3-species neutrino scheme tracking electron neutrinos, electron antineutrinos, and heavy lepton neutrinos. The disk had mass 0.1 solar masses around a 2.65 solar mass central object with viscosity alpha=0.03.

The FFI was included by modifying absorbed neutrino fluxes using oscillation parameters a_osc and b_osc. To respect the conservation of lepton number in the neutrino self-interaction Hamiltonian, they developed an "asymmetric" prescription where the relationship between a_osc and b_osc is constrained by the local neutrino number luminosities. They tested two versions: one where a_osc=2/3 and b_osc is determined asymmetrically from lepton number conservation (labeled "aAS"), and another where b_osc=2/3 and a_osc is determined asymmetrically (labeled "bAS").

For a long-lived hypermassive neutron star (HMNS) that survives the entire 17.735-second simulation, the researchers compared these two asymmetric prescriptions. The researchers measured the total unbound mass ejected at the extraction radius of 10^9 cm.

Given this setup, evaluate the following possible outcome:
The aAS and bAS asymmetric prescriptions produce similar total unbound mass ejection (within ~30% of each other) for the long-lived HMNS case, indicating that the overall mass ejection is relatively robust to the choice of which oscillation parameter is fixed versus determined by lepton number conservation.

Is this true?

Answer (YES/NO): YES